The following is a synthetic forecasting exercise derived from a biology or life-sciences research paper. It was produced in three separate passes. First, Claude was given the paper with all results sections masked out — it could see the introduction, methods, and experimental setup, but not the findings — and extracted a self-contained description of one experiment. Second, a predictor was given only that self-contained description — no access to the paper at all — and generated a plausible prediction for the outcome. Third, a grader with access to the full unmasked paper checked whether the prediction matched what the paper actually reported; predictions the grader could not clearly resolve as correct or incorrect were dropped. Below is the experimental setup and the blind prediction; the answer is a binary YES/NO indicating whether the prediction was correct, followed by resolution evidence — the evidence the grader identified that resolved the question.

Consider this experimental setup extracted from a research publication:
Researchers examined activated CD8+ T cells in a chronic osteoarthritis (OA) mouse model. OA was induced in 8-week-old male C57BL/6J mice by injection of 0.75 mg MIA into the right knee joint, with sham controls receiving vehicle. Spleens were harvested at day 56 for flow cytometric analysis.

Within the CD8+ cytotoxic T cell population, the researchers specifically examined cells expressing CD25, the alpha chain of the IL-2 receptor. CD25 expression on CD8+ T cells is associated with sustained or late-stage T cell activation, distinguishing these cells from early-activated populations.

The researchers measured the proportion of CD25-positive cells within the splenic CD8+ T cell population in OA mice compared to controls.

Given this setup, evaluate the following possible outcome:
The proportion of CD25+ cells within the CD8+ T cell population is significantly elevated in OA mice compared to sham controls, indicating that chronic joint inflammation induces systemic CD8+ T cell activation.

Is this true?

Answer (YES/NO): NO